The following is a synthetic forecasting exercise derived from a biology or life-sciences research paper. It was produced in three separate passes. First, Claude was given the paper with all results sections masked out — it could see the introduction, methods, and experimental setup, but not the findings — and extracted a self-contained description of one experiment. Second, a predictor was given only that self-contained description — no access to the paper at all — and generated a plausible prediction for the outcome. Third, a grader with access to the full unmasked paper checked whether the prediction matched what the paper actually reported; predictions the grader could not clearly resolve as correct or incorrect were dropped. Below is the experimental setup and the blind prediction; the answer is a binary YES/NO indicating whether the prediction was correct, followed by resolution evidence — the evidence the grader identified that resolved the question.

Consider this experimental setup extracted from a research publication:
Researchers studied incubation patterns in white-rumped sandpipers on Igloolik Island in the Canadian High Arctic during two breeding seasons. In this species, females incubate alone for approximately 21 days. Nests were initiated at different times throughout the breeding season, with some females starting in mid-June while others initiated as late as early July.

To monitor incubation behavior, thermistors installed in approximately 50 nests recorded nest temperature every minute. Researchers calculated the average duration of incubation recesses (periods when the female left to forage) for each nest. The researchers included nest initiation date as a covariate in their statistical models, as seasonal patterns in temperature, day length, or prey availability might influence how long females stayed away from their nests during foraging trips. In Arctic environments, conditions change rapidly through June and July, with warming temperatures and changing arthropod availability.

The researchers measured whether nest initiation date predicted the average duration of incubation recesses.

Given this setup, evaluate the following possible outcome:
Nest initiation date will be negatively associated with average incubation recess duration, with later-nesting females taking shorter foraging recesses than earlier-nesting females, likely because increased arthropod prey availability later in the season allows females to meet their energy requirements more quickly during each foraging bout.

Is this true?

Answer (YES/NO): NO